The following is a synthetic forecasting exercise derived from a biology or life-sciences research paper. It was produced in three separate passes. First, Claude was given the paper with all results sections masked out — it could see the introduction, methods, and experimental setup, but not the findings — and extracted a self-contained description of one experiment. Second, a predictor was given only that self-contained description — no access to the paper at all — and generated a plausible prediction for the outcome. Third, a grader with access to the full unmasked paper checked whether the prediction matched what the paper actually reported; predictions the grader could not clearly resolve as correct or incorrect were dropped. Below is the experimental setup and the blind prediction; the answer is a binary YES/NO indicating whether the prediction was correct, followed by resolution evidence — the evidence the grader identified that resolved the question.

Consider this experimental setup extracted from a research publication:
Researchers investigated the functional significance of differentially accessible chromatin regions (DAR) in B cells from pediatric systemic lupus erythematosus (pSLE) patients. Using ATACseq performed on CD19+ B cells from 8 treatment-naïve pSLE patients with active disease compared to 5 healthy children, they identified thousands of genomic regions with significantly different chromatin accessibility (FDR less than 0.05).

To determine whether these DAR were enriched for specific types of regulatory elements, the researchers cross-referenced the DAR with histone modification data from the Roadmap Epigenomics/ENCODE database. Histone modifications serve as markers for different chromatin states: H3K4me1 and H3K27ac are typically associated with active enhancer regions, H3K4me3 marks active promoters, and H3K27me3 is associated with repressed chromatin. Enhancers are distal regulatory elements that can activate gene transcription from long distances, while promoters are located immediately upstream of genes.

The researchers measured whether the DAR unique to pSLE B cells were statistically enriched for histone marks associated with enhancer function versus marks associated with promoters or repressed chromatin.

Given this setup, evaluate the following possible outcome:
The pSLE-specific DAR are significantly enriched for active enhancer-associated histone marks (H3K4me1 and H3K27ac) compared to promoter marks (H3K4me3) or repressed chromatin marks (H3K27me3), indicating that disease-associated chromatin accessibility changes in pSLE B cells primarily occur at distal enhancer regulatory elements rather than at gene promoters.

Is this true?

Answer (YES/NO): NO